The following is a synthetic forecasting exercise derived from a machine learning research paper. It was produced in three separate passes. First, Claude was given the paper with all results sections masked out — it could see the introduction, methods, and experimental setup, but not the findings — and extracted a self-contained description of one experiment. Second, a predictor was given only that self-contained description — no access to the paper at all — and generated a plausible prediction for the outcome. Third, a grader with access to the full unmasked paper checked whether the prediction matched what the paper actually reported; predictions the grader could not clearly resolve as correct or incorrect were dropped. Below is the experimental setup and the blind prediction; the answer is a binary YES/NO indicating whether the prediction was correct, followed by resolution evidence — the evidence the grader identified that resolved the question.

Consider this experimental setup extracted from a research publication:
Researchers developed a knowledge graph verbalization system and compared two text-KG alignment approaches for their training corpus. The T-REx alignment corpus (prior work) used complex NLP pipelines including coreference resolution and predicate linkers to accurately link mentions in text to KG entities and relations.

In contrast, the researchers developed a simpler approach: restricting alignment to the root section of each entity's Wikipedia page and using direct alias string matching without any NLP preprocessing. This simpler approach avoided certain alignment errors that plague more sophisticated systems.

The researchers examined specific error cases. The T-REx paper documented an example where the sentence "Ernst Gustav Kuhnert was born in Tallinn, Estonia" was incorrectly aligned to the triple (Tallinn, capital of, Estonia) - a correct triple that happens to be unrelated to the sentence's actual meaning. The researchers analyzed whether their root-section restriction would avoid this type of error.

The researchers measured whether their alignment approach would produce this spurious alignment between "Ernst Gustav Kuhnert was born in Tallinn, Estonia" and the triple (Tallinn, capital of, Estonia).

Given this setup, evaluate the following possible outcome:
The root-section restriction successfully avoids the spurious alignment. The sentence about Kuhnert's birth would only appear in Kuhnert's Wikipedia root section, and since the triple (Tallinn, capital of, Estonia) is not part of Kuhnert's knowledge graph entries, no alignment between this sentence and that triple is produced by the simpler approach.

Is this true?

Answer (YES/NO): YES